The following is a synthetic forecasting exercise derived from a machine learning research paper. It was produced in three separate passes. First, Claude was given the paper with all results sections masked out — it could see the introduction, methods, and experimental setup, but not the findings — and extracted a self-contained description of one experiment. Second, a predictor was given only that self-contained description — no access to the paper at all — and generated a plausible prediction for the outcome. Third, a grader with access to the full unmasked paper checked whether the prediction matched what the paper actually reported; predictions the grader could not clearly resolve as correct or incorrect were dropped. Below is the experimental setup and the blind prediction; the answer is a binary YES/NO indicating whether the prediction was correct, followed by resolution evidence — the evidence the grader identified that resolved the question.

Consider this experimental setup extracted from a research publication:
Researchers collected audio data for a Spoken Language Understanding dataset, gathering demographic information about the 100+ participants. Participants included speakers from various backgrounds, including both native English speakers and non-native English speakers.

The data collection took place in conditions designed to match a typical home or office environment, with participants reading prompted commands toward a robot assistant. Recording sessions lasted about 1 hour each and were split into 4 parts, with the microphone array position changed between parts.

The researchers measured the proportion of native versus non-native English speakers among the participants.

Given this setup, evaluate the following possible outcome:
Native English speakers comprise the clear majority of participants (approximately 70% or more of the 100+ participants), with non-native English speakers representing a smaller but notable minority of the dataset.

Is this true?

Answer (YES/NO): NO